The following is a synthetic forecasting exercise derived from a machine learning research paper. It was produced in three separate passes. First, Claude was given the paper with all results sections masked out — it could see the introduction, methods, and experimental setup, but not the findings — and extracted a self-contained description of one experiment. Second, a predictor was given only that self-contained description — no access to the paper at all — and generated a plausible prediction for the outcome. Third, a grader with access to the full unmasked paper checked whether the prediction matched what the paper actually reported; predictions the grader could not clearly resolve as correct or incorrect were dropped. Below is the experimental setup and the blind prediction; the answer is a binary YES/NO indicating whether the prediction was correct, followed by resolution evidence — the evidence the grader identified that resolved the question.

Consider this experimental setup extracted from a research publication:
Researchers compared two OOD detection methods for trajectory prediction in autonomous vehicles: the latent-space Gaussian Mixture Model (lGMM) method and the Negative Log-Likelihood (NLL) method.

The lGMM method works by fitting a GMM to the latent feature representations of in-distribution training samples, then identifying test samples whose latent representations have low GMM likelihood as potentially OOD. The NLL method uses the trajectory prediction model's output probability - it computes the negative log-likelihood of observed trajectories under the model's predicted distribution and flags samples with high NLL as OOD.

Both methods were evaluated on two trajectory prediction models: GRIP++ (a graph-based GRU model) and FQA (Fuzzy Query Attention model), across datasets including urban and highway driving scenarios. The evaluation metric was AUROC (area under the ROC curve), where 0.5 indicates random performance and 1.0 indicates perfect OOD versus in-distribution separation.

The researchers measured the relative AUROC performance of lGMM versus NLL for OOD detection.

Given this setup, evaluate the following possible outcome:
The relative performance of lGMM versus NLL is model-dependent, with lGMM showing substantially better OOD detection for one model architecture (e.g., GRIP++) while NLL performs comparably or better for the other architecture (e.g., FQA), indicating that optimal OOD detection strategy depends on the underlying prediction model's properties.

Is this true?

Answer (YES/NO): NO